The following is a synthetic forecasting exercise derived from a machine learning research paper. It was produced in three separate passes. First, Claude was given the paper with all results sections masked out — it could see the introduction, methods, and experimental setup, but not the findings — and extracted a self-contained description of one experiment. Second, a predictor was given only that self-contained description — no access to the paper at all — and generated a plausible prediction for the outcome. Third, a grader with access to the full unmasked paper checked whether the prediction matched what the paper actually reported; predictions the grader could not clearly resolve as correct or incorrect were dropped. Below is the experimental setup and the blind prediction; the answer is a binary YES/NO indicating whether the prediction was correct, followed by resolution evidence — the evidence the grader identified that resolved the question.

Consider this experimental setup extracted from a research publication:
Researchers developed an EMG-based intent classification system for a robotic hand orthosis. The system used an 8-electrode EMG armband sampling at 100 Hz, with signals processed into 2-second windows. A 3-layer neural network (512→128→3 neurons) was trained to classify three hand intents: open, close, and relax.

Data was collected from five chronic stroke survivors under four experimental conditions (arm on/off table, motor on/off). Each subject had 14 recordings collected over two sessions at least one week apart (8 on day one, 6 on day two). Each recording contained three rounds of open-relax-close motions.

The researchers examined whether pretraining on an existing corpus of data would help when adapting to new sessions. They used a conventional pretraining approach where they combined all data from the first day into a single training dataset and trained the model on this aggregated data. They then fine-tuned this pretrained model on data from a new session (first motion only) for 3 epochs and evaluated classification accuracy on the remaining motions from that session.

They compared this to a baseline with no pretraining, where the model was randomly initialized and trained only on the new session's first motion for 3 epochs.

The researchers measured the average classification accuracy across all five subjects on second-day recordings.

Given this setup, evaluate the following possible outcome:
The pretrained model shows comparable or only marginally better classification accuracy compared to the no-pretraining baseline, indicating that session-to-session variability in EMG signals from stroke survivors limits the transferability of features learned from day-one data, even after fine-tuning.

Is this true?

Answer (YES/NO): NO